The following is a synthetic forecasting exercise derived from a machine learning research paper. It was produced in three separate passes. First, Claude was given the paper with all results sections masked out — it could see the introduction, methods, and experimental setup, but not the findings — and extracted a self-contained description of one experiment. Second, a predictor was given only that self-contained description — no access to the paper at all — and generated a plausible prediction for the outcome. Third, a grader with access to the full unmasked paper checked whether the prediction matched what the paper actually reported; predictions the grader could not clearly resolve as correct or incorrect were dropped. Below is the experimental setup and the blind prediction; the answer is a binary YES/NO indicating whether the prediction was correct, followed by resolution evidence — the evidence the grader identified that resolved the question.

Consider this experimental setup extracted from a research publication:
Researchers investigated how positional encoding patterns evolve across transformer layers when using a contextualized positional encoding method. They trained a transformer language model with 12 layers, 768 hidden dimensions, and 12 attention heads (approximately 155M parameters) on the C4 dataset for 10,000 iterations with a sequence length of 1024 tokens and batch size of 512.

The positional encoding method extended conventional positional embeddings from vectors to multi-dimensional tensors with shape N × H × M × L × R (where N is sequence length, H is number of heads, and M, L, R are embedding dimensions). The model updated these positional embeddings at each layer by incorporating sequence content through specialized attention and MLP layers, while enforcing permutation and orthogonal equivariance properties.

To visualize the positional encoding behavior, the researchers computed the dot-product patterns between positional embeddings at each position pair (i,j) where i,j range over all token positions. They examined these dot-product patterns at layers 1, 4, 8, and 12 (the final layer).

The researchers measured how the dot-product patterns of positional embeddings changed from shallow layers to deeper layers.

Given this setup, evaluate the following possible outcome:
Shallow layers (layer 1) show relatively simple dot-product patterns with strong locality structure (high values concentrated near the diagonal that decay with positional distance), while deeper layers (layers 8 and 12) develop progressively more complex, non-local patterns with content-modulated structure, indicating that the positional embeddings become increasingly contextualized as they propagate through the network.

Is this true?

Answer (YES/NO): YES